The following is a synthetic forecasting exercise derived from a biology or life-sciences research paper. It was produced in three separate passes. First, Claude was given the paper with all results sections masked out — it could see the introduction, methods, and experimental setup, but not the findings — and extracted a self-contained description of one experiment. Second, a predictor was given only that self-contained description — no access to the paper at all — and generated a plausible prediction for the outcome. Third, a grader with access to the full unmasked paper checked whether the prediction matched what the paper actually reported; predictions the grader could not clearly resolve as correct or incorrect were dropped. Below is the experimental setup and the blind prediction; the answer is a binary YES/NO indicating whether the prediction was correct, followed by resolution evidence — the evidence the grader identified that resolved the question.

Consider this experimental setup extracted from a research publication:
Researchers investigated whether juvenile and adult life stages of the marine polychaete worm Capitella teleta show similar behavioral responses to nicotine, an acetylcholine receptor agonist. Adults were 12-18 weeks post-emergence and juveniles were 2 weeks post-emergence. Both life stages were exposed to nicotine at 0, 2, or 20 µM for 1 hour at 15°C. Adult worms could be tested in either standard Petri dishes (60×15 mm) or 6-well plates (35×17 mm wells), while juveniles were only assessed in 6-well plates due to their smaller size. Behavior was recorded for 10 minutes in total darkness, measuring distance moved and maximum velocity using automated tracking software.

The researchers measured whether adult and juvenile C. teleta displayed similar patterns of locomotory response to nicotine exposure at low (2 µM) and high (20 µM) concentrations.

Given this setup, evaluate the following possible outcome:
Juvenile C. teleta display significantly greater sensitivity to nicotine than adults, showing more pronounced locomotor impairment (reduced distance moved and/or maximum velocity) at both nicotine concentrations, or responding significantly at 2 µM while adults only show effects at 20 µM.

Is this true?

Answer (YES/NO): NO